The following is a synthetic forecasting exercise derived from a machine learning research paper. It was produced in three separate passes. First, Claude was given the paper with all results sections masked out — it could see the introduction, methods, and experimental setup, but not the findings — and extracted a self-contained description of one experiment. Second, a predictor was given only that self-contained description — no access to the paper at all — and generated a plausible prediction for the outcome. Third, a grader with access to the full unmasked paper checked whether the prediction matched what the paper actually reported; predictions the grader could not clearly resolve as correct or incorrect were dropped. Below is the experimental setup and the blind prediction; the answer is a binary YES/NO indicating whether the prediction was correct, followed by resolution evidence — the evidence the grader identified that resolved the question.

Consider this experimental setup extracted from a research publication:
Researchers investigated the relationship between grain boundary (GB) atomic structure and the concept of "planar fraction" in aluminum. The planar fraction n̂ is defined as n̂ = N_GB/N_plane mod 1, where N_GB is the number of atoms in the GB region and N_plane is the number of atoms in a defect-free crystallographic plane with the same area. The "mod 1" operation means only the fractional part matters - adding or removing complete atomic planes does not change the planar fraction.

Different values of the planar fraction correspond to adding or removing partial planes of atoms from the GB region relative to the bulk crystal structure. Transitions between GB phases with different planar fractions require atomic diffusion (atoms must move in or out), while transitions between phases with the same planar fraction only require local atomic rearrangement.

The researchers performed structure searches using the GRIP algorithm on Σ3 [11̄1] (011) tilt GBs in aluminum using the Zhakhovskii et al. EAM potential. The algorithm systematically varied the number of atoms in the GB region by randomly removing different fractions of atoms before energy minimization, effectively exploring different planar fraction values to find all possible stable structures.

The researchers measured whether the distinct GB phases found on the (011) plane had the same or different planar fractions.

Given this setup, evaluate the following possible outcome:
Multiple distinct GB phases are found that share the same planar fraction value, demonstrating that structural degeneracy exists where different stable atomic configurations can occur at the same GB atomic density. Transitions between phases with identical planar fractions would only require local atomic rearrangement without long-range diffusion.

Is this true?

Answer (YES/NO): NO